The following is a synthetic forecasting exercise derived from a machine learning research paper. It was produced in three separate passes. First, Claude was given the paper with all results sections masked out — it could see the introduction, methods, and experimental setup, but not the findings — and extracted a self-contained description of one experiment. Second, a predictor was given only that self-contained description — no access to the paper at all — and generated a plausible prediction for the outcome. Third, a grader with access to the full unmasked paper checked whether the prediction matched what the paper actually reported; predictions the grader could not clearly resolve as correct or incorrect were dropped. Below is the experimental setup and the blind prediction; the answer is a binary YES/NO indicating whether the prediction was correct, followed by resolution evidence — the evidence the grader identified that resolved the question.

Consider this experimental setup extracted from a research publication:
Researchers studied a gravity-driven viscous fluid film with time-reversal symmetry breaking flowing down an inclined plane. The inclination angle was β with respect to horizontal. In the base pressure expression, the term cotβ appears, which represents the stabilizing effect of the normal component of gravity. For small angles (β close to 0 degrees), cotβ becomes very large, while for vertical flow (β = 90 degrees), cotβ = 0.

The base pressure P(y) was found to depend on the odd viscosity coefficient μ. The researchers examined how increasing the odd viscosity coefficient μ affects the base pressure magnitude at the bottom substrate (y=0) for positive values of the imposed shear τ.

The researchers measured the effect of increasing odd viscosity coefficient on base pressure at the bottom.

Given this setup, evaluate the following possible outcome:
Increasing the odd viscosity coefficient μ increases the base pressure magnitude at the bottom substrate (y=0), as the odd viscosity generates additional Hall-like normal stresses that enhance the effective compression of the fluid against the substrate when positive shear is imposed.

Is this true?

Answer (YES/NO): YES